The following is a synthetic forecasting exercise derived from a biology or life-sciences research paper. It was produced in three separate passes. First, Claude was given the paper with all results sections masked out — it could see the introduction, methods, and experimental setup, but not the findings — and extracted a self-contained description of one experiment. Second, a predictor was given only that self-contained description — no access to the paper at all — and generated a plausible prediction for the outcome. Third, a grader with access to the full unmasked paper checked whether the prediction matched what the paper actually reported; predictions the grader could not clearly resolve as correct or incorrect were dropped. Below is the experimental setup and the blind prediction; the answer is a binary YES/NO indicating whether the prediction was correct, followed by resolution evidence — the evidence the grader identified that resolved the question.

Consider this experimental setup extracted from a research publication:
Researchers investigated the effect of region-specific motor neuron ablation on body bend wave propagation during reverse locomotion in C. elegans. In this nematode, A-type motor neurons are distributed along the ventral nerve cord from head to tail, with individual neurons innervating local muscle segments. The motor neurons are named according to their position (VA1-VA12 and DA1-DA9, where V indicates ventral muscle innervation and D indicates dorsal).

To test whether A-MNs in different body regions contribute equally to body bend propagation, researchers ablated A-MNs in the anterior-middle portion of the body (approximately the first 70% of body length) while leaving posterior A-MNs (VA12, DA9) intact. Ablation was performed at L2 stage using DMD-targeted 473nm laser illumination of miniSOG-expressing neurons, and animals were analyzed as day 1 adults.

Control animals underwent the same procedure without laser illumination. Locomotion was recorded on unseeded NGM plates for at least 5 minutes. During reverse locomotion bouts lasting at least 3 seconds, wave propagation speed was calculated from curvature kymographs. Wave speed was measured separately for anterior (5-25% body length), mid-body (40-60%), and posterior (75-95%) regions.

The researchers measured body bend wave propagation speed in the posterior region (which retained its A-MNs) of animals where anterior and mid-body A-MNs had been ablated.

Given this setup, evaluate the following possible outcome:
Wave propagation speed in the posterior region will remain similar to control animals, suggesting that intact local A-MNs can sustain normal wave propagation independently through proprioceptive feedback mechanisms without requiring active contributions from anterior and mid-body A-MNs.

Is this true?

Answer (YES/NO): YES